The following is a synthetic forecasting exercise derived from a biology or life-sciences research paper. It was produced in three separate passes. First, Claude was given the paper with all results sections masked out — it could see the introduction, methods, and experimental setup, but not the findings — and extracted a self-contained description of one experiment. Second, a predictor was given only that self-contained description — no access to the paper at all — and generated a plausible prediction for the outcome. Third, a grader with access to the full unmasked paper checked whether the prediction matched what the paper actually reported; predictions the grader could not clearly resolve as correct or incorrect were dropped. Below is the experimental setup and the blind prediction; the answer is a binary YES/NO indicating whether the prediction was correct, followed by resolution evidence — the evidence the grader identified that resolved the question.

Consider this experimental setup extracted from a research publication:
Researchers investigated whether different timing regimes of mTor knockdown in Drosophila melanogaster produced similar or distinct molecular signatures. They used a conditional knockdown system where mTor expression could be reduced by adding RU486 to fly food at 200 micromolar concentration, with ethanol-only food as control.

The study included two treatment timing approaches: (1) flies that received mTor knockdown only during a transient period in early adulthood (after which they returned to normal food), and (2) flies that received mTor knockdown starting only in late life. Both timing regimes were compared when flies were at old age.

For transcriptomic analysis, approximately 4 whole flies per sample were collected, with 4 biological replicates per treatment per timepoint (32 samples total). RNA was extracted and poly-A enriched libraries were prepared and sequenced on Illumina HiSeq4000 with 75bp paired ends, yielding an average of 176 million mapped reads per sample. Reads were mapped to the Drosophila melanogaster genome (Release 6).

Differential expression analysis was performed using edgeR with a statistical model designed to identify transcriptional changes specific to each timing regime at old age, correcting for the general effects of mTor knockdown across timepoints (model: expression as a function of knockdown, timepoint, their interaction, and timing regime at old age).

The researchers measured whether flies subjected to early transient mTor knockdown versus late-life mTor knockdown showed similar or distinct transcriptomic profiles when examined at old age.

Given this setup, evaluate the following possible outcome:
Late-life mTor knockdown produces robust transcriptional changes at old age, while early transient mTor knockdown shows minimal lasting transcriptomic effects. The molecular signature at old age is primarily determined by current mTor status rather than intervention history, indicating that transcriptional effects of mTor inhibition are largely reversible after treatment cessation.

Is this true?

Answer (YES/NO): NO